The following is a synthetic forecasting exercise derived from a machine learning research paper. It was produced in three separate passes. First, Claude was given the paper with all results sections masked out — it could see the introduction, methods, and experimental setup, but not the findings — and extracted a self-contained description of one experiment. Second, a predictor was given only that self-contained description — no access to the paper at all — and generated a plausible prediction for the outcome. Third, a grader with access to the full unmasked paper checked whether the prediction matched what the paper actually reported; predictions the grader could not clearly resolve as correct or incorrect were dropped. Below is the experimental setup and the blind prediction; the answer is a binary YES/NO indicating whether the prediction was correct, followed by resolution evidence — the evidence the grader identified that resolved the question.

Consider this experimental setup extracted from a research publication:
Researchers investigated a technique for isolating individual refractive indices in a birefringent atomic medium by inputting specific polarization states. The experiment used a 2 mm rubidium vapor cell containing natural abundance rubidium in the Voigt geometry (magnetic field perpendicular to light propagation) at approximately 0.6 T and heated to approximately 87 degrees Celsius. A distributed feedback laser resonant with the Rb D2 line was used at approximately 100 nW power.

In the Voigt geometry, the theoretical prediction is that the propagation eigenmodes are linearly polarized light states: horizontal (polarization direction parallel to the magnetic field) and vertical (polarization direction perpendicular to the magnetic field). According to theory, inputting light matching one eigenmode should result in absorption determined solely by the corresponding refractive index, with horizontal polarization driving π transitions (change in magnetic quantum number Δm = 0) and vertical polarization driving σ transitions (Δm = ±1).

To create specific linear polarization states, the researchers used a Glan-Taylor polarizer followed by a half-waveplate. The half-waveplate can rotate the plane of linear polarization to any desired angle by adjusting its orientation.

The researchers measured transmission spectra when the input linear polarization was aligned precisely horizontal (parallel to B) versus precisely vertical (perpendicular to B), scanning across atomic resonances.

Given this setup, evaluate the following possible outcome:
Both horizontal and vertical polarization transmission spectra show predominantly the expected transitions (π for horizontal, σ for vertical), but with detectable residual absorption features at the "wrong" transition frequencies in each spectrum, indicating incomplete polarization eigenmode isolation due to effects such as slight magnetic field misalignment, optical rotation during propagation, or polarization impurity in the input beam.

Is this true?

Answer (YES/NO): NO